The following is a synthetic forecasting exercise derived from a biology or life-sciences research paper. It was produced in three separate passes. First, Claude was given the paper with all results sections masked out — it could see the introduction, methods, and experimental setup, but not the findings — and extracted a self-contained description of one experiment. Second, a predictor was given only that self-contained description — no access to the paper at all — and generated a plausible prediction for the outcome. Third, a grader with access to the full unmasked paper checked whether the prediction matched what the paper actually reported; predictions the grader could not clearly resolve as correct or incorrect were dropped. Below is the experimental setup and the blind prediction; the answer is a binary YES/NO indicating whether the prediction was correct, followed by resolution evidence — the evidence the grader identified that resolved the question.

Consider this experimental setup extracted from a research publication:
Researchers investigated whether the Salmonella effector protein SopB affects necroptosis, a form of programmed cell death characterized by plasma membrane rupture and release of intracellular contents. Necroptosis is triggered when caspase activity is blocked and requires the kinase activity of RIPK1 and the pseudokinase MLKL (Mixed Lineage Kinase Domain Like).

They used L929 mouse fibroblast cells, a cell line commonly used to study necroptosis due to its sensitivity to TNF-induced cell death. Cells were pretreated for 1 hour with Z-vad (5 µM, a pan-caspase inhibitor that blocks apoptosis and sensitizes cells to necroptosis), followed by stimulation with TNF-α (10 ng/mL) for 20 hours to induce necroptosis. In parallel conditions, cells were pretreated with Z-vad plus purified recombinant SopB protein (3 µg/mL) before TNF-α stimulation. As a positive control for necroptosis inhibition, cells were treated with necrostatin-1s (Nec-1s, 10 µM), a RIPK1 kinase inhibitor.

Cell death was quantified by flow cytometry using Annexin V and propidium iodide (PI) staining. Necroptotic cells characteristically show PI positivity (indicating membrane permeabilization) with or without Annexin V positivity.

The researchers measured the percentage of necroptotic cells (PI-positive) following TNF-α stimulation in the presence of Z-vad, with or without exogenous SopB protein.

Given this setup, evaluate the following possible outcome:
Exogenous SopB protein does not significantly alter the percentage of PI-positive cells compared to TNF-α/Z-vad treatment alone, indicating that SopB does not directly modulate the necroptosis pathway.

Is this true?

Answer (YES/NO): NO